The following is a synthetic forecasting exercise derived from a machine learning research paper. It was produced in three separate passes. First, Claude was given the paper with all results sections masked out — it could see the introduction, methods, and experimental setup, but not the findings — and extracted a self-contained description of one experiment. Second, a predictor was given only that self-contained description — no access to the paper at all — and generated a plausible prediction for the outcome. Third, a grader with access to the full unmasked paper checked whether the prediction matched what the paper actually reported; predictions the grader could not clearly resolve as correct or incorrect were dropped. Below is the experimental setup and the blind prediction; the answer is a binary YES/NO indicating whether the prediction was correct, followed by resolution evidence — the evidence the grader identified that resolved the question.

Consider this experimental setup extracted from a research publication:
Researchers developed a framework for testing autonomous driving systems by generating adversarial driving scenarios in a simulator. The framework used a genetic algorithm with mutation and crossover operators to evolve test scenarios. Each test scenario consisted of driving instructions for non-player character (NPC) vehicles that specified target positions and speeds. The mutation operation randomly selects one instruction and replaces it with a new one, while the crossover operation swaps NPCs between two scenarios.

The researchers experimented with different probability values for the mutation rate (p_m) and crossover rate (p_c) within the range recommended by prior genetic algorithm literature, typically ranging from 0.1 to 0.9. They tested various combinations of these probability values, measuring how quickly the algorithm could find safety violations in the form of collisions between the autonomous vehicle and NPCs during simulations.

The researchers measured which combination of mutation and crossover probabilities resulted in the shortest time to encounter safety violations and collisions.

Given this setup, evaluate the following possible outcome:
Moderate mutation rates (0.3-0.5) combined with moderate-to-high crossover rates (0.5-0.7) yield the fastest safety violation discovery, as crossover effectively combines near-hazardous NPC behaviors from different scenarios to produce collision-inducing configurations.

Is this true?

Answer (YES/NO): YES